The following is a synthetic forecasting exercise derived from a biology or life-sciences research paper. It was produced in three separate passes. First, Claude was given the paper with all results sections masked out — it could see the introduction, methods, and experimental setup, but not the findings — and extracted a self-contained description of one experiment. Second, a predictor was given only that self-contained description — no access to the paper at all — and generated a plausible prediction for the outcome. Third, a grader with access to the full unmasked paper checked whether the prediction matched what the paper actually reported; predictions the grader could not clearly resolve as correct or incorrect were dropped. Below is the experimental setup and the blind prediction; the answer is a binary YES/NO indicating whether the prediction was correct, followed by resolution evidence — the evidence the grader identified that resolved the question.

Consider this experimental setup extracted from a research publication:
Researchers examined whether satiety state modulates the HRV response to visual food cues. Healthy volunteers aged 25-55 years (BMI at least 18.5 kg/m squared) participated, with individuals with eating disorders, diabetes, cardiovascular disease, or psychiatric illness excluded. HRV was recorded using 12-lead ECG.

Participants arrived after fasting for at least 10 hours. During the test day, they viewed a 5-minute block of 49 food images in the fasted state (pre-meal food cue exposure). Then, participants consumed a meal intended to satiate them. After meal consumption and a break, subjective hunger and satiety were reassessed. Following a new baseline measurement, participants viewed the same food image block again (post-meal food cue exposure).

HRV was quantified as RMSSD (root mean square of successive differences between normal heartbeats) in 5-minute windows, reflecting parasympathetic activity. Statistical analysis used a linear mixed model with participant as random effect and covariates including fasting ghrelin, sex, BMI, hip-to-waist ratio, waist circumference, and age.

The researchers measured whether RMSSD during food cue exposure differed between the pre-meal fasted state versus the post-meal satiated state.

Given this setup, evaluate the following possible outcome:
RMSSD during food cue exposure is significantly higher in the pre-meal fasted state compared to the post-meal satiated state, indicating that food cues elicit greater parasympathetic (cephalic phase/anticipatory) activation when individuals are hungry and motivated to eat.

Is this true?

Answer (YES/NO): NO